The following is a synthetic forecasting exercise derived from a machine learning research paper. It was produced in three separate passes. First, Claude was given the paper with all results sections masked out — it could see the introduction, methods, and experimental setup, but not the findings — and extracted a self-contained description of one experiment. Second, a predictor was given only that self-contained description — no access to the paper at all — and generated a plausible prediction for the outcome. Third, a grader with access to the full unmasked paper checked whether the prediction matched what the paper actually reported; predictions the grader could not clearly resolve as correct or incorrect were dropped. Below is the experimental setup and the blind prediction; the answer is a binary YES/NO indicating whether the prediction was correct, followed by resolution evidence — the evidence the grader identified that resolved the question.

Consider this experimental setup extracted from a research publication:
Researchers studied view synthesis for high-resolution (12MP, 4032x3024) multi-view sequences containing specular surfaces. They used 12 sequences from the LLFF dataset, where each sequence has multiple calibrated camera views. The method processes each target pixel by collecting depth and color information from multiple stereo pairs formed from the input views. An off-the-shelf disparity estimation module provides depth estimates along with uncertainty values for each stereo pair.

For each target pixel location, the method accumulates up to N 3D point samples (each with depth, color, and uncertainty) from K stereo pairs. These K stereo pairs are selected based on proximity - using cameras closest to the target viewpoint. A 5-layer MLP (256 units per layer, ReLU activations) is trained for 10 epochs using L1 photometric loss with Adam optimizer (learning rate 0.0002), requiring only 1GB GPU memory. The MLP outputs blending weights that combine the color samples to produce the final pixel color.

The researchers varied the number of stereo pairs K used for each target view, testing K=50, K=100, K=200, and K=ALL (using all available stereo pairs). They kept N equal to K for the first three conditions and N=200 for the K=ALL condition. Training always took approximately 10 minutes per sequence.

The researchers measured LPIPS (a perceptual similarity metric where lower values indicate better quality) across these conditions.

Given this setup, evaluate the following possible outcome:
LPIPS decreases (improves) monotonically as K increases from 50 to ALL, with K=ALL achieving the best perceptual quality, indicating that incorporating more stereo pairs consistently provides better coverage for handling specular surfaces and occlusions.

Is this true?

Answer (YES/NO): NO